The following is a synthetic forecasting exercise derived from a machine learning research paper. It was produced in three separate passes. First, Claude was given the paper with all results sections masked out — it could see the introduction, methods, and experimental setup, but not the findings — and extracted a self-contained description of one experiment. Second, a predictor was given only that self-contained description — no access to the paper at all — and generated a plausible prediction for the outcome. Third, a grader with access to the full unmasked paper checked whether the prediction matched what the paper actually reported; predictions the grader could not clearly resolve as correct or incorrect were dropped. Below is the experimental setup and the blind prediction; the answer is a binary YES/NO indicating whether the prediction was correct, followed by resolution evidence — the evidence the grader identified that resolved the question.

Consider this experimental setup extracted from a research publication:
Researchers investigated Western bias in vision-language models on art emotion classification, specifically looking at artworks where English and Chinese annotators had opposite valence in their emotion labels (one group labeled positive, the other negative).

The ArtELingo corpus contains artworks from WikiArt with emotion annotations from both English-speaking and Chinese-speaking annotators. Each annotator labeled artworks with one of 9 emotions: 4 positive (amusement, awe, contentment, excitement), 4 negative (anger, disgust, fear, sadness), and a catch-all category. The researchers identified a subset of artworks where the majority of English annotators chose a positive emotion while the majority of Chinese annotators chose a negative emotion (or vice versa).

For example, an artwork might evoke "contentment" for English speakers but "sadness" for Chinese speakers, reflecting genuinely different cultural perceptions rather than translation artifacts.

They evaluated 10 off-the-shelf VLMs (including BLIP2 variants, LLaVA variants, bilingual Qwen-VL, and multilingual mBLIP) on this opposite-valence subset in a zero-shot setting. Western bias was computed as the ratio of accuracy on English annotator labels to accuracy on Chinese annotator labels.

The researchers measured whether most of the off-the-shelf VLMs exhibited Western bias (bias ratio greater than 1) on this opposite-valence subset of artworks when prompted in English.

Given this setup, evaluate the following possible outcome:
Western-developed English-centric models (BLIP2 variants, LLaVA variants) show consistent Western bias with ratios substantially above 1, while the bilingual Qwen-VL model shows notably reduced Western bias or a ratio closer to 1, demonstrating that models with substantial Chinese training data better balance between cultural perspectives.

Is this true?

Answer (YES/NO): NO